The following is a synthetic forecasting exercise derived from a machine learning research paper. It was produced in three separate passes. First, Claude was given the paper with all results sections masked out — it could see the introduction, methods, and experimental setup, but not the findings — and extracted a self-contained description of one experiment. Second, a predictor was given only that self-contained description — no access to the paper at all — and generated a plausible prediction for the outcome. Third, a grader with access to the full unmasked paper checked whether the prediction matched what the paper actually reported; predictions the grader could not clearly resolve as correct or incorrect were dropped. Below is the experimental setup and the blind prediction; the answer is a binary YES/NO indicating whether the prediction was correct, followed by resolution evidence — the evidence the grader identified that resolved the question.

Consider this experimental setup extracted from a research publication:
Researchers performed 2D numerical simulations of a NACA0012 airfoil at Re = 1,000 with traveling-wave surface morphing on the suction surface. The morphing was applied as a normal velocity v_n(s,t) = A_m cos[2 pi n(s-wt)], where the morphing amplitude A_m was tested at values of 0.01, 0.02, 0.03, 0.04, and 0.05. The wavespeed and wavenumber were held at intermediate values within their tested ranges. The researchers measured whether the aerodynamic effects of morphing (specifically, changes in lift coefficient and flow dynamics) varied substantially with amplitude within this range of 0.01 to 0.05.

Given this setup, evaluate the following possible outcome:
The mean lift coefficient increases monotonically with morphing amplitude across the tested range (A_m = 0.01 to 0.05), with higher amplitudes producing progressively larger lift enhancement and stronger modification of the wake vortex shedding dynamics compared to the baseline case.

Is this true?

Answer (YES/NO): NO